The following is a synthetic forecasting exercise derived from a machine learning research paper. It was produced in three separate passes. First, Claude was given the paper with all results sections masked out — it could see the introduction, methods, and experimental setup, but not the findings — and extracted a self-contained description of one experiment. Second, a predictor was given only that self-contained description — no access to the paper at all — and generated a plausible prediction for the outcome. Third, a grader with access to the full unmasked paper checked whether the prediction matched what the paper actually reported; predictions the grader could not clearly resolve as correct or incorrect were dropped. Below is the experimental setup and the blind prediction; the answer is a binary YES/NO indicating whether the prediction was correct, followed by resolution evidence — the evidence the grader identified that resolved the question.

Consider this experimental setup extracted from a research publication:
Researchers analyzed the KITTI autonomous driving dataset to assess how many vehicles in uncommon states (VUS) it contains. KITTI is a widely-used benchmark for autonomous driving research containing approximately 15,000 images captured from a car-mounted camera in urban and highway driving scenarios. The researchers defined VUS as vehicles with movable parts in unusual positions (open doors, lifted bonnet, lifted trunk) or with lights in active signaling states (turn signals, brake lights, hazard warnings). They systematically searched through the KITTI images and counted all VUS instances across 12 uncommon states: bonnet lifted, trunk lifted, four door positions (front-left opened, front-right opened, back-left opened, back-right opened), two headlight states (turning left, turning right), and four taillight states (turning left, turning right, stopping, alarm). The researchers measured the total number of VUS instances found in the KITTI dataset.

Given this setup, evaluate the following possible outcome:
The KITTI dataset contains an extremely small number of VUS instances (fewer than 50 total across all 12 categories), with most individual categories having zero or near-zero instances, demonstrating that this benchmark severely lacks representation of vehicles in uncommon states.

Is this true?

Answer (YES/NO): YES